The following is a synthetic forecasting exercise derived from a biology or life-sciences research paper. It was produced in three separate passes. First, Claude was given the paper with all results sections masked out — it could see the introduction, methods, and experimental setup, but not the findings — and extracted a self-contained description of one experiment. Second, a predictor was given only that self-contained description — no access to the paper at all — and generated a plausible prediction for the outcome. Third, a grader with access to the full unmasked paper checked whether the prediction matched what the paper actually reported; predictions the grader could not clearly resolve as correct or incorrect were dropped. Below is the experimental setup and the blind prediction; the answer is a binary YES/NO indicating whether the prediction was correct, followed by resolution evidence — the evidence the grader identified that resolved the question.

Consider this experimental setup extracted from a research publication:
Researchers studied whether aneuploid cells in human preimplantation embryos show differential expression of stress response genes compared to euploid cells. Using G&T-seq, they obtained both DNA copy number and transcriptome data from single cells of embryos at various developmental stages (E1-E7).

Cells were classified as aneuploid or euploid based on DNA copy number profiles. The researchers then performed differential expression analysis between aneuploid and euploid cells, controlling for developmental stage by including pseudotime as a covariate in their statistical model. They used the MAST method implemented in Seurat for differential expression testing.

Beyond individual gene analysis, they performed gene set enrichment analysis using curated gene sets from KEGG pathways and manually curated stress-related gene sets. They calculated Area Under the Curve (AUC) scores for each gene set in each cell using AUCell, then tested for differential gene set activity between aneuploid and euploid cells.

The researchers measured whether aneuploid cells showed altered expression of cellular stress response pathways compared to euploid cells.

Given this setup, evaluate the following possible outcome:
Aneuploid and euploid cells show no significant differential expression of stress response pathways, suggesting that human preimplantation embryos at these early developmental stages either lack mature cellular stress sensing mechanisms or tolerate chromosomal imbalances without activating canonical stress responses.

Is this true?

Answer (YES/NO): NO